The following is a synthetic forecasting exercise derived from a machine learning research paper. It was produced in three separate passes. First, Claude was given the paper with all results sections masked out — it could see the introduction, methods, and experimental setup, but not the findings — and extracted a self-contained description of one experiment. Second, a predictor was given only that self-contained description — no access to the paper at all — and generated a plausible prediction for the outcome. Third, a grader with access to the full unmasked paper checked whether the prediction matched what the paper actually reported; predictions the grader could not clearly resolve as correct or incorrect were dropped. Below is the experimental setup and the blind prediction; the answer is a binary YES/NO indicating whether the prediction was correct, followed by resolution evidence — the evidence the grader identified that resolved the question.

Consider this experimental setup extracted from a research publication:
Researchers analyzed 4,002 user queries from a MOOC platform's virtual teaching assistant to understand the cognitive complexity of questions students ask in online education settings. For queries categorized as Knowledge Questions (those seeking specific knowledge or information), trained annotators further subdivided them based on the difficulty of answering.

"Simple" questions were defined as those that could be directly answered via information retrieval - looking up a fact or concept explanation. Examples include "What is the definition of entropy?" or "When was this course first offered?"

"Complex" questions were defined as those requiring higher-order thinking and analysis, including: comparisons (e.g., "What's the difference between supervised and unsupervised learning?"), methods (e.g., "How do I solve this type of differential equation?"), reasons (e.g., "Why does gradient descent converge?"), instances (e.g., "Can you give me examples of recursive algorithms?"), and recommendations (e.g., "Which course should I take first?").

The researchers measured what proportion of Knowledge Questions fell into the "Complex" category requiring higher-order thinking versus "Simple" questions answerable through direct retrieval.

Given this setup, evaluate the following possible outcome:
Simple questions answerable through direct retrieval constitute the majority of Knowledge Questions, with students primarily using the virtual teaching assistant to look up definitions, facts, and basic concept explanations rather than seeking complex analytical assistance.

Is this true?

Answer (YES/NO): YES